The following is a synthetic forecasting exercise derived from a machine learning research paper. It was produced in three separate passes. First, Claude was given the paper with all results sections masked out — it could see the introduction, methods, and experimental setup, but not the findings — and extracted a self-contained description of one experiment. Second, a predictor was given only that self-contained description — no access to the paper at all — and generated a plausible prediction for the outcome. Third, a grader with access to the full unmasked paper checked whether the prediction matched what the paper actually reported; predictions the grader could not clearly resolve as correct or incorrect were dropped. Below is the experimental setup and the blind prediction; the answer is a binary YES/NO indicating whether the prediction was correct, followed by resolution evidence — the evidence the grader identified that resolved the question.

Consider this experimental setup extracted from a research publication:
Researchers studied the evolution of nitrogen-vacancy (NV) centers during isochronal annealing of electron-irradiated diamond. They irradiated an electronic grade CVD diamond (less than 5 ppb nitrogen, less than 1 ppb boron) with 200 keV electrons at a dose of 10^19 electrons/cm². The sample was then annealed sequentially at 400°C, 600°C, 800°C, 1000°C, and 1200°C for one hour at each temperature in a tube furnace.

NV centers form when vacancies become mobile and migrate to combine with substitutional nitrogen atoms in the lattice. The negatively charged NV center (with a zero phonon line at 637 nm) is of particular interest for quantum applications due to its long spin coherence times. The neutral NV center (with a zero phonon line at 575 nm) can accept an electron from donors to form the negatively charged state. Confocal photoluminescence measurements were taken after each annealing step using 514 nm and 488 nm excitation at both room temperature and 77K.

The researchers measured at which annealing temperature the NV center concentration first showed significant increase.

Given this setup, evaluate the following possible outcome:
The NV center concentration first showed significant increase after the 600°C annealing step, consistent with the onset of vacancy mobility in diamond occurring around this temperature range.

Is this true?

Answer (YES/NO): NO